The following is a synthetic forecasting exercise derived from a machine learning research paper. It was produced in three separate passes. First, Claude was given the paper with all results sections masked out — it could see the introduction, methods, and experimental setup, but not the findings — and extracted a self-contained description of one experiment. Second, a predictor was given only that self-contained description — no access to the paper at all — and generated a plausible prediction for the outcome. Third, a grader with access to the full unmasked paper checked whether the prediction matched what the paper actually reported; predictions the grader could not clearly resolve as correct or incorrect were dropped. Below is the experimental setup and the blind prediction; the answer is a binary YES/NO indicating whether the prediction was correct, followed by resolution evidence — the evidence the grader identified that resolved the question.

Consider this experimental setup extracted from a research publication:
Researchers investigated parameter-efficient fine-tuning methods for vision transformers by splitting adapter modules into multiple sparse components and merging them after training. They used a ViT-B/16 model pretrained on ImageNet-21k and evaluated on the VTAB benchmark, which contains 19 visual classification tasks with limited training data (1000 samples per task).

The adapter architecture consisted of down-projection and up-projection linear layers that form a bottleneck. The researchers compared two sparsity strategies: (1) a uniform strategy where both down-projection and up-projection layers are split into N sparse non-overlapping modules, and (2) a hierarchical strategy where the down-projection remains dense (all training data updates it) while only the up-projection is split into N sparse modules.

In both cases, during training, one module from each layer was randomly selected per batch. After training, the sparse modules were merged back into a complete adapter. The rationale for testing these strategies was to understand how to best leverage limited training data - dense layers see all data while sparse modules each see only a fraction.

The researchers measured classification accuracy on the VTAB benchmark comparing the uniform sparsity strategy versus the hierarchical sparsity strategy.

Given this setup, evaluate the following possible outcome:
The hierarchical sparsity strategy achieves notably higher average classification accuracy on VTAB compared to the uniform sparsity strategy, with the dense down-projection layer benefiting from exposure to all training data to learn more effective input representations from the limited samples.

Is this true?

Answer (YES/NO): YES